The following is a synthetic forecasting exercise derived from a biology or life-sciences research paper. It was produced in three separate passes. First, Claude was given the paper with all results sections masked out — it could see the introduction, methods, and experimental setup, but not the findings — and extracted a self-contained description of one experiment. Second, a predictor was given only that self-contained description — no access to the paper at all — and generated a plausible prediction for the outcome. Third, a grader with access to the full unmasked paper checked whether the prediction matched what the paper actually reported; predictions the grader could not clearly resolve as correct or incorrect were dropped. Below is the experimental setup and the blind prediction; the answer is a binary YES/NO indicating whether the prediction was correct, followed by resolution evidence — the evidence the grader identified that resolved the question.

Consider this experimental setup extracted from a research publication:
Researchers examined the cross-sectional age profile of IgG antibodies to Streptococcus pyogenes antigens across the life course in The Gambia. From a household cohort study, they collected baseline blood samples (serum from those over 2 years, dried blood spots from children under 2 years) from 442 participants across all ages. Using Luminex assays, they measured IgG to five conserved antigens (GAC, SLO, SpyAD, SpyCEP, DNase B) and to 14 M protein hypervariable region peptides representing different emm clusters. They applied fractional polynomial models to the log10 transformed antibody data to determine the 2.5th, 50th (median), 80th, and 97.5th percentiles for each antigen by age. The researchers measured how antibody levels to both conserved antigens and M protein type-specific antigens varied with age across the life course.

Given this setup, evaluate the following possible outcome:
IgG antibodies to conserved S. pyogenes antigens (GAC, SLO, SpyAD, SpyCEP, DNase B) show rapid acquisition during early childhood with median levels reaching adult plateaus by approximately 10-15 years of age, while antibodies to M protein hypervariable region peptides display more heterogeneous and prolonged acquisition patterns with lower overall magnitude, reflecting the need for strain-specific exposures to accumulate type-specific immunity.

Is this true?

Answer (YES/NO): NO